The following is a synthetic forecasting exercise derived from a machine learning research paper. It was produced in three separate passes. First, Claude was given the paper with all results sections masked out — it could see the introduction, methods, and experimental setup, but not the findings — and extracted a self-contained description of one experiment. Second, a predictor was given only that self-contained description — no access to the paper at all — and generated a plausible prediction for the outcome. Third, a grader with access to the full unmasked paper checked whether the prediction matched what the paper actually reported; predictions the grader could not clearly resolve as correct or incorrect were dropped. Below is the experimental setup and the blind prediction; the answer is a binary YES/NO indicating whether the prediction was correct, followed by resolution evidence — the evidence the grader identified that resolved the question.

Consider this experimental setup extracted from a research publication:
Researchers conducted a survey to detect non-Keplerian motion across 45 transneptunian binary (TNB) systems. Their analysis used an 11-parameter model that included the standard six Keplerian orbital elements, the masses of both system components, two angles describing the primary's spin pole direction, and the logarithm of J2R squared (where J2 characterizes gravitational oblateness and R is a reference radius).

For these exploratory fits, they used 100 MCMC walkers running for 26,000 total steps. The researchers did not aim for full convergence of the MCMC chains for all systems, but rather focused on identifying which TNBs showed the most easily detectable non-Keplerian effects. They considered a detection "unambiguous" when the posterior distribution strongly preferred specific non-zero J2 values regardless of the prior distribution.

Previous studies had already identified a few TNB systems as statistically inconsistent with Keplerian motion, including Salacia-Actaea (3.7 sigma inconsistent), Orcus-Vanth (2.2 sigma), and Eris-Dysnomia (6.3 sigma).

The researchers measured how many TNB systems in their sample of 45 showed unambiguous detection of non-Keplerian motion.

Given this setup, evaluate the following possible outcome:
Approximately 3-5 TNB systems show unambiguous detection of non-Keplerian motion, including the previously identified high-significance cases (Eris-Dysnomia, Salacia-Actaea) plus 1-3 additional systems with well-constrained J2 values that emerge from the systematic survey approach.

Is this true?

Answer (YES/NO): NO